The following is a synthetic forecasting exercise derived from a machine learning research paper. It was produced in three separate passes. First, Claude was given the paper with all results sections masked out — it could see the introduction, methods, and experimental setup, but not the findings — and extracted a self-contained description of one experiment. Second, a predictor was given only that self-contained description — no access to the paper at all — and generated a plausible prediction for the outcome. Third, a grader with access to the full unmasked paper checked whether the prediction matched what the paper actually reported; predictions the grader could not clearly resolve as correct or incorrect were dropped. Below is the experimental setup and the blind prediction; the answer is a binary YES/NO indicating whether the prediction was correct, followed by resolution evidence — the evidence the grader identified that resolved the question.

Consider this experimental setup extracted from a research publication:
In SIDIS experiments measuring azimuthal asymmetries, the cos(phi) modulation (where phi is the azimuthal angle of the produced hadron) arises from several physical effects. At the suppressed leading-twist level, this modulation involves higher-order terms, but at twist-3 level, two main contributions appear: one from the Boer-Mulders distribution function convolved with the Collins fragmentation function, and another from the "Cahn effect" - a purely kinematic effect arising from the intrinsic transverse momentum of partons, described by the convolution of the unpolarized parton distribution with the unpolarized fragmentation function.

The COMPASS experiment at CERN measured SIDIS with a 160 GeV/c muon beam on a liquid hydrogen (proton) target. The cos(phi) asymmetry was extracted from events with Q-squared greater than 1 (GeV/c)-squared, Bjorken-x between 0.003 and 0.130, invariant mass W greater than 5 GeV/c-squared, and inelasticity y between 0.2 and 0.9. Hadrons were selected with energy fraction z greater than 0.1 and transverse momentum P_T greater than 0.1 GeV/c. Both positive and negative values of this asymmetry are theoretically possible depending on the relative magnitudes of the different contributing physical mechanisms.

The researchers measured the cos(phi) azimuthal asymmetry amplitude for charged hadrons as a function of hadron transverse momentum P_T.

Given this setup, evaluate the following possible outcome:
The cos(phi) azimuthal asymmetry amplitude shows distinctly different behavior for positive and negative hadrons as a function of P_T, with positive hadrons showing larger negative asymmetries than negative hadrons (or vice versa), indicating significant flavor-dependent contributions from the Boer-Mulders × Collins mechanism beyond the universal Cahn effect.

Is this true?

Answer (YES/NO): YES